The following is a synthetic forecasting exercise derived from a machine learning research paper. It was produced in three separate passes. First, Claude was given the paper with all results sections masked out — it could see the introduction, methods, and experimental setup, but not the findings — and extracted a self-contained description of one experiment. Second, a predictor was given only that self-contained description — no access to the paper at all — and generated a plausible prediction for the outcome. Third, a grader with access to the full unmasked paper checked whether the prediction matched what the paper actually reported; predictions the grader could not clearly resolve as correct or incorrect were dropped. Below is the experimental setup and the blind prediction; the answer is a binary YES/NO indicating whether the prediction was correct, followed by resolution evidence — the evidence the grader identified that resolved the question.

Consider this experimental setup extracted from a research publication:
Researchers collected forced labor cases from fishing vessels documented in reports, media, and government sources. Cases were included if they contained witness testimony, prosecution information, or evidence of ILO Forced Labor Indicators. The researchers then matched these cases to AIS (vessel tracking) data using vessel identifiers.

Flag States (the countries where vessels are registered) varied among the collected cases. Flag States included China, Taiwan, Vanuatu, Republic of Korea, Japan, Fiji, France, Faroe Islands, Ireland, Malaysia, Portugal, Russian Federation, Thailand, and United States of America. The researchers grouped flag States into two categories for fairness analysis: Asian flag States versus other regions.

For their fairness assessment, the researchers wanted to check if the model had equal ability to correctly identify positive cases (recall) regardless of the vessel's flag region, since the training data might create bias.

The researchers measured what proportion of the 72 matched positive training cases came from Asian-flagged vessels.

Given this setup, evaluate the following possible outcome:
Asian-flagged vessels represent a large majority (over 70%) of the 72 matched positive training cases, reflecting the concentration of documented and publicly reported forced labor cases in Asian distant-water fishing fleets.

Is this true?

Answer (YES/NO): YES